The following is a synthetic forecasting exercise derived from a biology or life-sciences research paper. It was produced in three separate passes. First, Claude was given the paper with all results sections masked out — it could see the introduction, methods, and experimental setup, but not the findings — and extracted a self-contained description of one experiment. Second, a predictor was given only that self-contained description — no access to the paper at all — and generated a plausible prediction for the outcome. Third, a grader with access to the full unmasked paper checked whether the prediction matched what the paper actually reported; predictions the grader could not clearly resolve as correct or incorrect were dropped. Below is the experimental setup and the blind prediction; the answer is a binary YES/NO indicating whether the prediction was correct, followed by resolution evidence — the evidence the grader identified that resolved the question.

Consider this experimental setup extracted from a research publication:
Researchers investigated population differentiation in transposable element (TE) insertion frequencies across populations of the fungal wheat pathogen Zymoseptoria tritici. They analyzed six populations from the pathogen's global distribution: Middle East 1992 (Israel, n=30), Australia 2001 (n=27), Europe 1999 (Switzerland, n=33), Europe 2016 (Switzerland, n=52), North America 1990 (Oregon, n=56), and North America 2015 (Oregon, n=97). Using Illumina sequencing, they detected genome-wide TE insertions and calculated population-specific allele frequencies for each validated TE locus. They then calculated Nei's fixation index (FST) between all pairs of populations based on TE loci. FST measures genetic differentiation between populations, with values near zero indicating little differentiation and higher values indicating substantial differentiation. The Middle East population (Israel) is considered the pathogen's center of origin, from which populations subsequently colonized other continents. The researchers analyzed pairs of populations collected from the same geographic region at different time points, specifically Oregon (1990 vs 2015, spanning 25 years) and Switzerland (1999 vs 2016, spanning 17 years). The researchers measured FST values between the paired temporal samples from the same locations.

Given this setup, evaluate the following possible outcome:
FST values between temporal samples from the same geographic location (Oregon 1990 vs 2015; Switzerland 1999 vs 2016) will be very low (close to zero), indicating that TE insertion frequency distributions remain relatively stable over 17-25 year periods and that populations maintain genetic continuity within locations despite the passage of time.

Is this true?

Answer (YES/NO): NO